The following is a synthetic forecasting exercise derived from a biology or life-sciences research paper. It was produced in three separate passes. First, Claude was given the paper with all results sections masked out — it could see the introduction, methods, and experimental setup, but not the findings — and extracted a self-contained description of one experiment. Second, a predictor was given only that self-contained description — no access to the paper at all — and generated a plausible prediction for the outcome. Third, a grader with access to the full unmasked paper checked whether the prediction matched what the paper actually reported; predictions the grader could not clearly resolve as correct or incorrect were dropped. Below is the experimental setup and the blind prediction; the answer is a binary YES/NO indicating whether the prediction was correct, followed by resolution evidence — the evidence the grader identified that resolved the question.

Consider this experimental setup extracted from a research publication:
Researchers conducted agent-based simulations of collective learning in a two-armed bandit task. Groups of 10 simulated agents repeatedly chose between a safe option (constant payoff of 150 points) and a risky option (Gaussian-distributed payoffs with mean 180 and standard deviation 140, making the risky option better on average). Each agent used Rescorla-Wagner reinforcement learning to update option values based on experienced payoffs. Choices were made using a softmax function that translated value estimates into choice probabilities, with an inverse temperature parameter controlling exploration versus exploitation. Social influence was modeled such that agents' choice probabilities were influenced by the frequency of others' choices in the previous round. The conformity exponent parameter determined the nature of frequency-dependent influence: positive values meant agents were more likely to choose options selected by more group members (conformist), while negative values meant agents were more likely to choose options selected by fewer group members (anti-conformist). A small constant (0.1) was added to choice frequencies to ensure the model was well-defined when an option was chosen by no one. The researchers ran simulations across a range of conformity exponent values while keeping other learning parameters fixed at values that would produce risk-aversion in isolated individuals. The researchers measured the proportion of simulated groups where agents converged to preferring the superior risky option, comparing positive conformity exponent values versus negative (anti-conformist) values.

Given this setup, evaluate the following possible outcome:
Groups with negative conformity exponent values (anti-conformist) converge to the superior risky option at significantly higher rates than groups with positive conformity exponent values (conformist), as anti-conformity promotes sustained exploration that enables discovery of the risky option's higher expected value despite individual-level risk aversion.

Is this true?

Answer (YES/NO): NO